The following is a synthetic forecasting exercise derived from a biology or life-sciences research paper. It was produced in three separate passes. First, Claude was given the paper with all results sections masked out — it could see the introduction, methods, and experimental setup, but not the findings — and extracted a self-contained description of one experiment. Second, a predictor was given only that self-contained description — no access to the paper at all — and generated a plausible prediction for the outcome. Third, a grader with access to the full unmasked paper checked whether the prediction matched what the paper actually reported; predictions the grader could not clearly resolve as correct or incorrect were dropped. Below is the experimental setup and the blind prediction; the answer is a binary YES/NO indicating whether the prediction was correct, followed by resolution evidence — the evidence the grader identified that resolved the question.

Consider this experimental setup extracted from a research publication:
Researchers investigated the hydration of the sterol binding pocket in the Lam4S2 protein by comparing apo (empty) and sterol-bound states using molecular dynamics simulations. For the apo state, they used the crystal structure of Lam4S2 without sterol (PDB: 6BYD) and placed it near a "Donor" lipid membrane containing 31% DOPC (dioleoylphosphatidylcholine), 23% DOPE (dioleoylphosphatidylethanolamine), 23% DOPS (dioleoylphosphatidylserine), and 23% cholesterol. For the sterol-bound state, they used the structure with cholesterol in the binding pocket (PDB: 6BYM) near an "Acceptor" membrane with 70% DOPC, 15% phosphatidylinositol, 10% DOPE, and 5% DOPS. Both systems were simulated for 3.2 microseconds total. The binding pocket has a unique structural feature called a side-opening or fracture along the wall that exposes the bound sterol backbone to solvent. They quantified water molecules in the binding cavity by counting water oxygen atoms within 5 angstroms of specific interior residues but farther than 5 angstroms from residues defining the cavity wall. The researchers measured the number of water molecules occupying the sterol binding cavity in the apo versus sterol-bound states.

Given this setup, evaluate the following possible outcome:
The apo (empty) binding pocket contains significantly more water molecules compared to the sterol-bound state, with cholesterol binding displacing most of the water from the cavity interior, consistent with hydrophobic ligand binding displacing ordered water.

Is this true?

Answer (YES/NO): YES